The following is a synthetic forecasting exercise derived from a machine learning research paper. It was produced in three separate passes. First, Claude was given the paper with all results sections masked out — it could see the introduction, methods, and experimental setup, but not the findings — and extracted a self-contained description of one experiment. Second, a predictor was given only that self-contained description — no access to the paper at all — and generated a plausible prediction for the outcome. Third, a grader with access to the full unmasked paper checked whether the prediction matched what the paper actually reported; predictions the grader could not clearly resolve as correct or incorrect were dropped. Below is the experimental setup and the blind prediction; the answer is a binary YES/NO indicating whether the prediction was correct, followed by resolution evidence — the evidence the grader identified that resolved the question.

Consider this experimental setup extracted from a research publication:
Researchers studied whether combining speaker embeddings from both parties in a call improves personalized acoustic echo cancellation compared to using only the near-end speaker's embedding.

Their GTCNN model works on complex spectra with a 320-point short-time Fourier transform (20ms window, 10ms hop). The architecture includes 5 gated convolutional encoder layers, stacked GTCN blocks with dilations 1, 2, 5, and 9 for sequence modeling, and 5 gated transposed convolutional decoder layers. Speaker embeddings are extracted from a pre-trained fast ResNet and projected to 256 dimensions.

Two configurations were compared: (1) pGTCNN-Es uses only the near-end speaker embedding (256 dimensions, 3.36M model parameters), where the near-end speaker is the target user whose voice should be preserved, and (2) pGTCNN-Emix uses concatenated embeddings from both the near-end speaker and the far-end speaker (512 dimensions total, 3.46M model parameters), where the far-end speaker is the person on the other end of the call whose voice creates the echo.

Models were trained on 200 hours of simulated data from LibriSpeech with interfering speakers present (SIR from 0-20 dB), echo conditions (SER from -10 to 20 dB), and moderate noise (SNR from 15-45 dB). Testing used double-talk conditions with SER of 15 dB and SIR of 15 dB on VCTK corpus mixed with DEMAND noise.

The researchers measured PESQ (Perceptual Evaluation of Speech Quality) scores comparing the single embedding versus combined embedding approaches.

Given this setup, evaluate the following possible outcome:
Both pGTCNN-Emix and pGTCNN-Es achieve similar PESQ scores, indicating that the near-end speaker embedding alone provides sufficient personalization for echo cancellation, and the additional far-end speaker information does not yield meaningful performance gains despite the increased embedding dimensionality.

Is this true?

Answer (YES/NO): YES